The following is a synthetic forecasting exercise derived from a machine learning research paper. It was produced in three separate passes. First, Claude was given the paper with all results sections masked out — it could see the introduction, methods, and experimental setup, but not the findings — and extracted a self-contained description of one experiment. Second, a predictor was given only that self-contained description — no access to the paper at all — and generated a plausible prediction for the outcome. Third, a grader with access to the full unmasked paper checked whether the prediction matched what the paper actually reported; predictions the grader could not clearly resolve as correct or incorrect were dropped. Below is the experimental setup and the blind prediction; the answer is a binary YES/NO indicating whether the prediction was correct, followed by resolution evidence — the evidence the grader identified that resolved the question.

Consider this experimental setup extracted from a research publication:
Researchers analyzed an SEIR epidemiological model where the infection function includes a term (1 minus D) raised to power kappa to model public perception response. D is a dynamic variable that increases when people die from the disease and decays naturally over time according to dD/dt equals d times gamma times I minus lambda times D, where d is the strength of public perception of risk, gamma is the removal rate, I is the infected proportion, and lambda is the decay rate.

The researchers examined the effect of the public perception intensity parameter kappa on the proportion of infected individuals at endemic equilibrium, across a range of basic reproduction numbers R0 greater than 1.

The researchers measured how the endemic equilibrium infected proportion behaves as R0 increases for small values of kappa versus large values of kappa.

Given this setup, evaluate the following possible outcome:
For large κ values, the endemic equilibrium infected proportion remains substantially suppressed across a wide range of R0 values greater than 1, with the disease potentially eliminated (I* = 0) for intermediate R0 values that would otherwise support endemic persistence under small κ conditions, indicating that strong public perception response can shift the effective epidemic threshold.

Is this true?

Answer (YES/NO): YES